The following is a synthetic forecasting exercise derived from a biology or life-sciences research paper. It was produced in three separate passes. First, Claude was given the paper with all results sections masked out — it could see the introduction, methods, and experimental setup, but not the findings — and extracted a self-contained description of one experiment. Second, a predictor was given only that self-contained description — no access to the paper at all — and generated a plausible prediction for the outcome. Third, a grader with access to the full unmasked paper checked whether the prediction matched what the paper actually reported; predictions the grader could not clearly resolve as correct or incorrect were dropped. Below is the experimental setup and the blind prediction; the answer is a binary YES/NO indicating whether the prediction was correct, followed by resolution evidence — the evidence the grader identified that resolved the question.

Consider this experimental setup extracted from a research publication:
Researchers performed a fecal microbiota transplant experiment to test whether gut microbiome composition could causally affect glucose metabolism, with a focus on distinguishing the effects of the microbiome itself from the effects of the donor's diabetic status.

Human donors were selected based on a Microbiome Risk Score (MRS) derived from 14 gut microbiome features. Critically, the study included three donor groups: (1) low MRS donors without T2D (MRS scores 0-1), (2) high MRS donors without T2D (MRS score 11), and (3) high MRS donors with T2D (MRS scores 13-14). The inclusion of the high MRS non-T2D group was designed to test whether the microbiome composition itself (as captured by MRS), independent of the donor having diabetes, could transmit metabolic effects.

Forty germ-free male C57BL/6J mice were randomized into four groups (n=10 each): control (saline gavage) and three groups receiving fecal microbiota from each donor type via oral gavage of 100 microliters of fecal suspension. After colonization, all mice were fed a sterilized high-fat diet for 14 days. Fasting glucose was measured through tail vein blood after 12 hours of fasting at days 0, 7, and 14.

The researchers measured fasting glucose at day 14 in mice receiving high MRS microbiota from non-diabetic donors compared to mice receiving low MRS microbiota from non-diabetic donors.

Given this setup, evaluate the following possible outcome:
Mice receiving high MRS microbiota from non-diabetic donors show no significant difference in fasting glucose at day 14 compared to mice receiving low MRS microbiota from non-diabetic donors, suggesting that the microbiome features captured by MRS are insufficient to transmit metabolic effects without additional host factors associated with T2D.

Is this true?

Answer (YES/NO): NO